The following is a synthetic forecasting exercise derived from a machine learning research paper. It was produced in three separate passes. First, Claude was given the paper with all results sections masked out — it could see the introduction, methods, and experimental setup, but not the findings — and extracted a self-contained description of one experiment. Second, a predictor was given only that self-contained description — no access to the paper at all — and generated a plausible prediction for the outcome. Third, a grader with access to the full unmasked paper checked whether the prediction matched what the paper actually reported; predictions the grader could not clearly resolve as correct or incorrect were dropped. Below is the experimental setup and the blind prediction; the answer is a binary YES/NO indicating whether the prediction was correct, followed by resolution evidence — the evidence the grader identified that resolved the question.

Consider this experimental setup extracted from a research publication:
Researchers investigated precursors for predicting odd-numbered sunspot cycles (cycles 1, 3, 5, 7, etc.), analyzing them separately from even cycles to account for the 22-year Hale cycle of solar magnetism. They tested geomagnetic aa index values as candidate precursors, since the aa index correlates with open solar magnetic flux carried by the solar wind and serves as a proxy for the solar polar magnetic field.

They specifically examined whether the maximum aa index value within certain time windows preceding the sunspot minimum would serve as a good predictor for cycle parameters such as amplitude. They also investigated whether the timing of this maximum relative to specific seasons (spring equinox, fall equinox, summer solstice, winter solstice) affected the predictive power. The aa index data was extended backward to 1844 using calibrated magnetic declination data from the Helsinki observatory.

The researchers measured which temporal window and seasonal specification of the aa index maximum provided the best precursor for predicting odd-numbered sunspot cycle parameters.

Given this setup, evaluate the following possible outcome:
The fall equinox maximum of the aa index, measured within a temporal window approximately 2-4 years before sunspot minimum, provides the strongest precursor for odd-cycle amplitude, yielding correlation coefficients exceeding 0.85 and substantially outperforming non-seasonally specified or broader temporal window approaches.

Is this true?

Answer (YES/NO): NO